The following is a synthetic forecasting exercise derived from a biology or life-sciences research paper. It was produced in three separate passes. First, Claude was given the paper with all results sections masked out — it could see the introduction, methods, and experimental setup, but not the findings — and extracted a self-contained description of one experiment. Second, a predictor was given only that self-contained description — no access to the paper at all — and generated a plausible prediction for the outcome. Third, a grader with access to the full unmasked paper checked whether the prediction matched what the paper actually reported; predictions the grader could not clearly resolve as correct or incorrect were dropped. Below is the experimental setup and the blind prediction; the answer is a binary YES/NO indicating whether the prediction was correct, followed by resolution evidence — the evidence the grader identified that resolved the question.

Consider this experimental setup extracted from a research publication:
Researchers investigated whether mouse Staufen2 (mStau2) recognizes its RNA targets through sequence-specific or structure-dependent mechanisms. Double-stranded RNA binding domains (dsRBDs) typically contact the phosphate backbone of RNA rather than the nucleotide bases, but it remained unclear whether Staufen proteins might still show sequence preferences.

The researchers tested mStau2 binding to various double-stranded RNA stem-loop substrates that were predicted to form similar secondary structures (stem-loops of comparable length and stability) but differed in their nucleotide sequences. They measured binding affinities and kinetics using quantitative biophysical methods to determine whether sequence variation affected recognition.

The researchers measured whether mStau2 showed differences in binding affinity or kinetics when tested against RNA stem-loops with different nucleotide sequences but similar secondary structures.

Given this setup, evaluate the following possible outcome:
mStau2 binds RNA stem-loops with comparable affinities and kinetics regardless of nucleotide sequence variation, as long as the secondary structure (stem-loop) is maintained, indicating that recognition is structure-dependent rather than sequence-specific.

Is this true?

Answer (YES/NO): YES